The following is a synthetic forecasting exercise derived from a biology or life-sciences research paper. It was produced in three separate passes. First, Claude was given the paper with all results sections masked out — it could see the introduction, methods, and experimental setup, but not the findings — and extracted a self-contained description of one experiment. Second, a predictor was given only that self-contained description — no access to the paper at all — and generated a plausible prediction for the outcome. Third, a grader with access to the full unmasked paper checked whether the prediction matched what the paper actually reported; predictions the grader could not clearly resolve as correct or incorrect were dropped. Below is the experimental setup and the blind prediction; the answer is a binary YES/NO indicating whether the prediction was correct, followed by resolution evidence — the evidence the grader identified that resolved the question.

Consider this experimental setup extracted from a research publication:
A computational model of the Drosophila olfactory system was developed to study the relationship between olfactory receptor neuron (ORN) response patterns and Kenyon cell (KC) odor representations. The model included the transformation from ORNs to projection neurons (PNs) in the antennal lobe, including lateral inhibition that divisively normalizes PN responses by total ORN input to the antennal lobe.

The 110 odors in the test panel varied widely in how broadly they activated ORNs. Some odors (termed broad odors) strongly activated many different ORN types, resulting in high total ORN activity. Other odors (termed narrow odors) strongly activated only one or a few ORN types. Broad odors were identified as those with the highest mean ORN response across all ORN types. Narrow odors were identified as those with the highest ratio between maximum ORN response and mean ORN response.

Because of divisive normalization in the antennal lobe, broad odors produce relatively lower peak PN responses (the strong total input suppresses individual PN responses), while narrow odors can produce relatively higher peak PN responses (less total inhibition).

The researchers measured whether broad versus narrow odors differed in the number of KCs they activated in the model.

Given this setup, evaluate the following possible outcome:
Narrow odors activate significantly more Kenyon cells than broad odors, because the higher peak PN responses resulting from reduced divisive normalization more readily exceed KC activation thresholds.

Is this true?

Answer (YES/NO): NO